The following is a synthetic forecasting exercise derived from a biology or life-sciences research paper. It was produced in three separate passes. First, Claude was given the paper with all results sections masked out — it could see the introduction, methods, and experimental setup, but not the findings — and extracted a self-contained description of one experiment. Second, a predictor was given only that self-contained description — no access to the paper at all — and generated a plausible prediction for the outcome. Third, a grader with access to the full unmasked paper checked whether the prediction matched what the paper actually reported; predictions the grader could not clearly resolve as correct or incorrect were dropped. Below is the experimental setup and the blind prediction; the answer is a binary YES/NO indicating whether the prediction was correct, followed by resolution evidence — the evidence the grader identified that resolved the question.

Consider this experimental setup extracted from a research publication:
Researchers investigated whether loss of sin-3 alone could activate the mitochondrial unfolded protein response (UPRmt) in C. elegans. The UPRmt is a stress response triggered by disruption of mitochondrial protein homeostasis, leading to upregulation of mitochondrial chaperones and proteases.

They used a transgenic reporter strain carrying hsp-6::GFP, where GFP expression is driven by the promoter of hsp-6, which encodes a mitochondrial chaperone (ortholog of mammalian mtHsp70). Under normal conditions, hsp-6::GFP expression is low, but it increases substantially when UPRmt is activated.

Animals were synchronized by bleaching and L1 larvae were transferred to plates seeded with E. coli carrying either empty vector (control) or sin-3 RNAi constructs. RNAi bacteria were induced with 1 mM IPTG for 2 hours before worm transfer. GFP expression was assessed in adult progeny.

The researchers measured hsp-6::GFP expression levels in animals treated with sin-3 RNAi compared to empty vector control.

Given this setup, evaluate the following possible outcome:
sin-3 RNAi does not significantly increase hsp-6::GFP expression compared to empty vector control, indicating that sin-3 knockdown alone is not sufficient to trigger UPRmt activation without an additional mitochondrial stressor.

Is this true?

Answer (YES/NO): YES